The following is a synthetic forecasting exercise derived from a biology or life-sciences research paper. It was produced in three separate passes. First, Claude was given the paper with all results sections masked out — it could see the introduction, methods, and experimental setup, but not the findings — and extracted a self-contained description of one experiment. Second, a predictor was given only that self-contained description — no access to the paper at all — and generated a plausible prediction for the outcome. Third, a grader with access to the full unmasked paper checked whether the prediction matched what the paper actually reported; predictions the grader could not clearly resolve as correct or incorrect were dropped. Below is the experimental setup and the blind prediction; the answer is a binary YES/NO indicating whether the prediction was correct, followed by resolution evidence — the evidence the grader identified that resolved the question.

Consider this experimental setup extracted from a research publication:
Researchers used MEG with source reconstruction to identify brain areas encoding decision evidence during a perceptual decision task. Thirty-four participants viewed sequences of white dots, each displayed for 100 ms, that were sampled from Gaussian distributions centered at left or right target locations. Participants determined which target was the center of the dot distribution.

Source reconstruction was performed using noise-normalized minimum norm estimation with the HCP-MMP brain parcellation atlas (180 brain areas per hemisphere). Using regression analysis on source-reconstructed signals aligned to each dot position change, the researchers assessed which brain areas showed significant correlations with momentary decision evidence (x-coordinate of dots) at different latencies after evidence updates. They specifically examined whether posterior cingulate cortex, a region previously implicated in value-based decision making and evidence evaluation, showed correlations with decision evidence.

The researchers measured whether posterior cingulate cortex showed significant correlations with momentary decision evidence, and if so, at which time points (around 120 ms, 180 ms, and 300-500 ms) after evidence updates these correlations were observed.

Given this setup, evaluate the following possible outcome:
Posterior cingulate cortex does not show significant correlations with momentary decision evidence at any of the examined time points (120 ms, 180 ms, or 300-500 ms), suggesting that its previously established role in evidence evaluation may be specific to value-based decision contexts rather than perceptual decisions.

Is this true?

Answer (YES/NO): NO